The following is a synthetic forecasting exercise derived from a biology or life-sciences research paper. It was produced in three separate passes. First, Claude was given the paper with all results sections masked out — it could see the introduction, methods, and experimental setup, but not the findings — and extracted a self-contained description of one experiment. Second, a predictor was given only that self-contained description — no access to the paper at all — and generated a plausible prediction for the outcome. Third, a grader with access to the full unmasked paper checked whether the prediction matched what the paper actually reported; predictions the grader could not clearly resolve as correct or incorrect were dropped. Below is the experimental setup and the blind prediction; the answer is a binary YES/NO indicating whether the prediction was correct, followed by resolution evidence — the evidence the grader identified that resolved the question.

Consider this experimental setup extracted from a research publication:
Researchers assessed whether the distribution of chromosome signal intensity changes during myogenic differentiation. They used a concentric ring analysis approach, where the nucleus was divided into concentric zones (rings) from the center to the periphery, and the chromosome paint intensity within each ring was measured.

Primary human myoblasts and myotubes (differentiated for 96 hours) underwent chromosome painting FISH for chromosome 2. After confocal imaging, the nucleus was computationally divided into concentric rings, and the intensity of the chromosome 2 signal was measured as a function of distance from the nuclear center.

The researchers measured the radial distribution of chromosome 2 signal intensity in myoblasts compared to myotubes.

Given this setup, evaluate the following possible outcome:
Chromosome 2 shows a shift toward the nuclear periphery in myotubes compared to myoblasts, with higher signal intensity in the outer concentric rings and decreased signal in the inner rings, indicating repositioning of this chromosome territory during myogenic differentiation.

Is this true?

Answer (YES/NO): NO